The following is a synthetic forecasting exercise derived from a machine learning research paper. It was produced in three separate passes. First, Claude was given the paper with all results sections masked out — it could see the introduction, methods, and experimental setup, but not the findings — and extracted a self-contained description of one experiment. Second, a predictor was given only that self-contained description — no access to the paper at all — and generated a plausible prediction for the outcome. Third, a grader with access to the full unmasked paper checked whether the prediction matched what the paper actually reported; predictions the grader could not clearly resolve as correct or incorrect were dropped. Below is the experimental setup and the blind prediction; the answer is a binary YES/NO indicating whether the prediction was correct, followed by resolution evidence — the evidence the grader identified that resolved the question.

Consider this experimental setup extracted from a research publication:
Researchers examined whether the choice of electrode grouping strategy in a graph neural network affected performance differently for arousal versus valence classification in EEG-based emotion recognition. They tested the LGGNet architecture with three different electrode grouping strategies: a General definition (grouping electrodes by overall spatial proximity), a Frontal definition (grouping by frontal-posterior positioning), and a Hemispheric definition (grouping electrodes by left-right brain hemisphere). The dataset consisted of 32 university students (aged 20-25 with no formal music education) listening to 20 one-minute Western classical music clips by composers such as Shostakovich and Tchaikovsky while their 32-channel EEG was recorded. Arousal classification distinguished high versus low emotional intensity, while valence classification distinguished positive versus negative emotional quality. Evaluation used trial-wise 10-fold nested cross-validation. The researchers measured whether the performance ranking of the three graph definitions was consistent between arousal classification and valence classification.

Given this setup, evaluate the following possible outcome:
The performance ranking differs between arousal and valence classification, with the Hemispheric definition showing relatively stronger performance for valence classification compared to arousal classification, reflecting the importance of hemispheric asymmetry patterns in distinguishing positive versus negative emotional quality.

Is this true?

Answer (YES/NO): YES